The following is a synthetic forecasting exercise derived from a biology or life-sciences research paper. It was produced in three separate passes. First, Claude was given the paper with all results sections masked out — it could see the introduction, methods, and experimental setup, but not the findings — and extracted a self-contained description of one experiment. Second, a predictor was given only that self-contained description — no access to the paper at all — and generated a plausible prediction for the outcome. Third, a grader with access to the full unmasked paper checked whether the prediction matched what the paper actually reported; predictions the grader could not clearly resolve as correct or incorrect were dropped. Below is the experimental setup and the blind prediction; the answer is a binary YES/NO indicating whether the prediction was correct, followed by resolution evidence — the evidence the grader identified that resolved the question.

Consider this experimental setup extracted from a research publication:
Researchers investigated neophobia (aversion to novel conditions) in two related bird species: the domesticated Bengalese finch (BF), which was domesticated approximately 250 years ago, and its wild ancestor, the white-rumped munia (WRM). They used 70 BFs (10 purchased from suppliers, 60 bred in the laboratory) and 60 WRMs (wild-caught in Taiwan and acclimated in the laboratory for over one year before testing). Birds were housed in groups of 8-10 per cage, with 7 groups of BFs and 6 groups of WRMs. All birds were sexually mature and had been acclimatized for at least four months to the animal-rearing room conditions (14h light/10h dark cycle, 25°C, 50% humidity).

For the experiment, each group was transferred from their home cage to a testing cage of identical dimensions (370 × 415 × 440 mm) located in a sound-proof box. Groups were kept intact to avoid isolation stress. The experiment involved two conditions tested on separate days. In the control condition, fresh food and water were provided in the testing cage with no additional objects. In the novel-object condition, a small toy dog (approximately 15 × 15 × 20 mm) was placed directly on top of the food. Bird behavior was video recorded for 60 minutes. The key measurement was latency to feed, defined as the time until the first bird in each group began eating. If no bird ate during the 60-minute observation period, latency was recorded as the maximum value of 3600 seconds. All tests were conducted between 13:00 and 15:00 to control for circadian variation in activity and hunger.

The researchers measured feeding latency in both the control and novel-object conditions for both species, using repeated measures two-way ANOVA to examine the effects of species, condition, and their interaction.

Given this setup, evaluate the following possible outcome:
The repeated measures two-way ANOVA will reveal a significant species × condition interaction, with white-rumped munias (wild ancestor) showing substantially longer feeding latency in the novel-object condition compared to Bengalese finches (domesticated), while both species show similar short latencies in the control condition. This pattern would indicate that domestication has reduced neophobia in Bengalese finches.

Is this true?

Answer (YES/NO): NO